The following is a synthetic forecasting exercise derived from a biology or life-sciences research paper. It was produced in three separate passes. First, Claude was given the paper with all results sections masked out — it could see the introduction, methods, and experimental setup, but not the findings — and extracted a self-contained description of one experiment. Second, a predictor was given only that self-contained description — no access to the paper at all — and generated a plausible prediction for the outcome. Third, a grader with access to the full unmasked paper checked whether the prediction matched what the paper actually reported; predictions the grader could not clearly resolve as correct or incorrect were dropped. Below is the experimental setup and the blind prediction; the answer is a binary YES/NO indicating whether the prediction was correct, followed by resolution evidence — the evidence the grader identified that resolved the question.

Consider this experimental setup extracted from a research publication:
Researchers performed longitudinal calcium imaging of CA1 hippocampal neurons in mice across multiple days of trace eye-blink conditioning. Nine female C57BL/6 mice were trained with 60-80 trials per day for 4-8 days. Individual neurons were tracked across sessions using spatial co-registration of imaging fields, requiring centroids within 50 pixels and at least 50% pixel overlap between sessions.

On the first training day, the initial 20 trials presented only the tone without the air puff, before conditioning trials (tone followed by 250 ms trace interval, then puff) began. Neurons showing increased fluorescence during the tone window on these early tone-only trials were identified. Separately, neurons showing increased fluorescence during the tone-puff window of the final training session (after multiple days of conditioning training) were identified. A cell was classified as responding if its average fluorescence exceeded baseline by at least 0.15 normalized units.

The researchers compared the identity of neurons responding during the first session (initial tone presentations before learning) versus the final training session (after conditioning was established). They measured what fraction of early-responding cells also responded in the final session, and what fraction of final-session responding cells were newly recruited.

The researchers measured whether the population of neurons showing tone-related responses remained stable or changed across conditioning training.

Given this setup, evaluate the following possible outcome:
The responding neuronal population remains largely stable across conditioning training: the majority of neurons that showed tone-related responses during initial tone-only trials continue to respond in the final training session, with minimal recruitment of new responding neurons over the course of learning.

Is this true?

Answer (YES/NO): NO